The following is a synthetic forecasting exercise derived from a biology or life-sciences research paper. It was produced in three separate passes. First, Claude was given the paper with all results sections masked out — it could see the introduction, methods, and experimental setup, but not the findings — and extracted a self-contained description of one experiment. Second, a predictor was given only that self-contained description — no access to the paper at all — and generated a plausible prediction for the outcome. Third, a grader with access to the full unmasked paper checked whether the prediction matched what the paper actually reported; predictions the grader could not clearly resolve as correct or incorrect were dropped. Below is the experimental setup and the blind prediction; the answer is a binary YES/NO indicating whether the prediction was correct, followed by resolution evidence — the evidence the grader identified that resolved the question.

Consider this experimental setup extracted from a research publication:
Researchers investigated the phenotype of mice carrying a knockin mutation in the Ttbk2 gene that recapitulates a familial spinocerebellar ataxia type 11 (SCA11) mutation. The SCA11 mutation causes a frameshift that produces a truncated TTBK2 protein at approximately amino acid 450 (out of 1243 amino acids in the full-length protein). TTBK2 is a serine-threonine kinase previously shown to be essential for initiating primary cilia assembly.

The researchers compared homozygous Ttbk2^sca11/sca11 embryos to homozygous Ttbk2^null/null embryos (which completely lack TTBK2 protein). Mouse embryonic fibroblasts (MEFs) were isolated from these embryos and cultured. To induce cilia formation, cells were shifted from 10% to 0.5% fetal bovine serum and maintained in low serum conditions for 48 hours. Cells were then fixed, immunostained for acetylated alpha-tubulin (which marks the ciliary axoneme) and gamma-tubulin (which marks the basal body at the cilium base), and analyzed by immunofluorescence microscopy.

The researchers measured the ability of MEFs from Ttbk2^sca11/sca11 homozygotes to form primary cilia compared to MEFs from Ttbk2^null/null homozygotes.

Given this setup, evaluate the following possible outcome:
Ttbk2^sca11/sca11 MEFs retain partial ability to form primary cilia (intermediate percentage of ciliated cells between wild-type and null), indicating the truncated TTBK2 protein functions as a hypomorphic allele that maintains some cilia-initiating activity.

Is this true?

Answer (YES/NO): NO